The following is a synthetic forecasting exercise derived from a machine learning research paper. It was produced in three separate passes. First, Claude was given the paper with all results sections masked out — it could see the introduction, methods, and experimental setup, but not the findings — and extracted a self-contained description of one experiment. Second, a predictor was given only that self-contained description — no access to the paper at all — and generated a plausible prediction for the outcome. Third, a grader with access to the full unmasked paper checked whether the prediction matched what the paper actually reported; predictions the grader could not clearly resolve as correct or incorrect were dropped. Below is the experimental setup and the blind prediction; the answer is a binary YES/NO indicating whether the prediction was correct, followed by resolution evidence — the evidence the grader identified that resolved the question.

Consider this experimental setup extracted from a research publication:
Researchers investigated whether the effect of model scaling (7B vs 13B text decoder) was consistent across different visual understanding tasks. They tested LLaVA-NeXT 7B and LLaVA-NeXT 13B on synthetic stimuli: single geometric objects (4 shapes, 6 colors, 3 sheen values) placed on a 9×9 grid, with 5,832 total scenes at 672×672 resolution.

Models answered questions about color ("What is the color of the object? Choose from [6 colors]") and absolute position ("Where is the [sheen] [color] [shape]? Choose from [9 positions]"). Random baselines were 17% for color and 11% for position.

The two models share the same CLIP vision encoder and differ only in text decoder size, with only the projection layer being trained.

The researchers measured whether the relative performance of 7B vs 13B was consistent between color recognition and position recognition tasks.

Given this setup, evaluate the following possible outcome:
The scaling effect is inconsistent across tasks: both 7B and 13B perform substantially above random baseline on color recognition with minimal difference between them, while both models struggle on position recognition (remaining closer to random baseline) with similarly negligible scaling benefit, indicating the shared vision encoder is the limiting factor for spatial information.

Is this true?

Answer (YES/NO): NO